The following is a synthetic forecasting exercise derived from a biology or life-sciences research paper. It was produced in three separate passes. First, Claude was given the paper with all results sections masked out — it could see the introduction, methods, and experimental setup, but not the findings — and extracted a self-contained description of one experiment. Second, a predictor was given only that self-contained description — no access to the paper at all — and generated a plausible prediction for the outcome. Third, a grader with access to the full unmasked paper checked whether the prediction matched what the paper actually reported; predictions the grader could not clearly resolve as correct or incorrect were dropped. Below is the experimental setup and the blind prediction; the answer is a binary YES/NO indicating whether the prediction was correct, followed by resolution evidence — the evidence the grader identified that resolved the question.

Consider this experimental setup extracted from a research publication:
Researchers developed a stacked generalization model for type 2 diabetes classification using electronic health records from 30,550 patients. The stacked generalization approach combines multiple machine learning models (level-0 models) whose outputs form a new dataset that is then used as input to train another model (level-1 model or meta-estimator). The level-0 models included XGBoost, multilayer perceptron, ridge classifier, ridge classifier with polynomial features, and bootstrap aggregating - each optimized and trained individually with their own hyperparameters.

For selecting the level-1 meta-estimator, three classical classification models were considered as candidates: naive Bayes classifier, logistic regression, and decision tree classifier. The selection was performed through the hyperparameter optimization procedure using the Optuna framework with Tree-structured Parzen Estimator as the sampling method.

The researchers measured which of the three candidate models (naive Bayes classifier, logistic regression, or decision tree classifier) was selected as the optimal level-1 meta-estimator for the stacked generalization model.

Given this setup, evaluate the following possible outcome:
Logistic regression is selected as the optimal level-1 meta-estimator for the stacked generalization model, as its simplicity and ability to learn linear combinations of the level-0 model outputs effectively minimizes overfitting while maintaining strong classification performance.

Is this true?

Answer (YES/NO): YES